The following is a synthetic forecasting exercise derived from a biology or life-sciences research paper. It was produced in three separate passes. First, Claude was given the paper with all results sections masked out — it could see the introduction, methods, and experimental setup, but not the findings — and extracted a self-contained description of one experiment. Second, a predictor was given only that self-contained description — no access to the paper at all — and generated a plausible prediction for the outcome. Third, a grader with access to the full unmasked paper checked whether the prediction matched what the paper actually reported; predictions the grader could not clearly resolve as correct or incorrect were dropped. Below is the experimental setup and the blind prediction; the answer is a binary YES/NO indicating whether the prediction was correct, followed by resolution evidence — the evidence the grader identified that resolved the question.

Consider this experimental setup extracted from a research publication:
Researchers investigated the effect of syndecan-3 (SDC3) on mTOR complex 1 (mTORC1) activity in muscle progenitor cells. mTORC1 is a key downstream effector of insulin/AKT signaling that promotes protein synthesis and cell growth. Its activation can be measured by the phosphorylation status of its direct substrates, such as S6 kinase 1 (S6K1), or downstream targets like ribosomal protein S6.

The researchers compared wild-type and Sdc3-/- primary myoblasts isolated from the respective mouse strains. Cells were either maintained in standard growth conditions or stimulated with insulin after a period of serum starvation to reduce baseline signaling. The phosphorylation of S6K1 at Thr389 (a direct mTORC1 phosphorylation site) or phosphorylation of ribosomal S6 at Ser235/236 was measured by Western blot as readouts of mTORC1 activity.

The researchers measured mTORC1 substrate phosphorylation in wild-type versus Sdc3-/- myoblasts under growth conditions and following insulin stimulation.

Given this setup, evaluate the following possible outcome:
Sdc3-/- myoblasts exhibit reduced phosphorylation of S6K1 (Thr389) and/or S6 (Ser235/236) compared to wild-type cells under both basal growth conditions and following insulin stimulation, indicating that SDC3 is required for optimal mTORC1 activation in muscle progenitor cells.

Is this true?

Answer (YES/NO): NO